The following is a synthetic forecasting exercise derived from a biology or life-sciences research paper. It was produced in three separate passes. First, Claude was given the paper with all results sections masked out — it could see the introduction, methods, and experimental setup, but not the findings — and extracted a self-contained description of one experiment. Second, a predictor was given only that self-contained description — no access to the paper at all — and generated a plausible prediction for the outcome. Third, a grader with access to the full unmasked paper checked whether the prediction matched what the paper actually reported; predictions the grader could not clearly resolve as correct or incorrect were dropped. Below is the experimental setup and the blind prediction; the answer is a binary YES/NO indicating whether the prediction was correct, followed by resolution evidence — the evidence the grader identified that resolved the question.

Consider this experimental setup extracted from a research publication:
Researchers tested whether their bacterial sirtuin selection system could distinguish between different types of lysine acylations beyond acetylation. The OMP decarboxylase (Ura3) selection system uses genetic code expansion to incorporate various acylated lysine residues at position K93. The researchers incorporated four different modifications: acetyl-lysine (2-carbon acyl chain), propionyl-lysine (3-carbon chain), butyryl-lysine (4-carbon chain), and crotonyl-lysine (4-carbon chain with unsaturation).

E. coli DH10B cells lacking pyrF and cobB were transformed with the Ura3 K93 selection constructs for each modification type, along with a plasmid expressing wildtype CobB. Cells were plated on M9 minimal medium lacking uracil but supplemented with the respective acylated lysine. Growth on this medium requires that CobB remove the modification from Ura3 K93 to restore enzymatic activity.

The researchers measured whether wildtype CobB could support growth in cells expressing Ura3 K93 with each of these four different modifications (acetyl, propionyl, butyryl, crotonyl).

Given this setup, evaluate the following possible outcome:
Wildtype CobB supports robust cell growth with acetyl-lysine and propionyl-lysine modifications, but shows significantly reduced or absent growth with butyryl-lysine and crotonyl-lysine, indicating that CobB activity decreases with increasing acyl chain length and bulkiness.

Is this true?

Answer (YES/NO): NO